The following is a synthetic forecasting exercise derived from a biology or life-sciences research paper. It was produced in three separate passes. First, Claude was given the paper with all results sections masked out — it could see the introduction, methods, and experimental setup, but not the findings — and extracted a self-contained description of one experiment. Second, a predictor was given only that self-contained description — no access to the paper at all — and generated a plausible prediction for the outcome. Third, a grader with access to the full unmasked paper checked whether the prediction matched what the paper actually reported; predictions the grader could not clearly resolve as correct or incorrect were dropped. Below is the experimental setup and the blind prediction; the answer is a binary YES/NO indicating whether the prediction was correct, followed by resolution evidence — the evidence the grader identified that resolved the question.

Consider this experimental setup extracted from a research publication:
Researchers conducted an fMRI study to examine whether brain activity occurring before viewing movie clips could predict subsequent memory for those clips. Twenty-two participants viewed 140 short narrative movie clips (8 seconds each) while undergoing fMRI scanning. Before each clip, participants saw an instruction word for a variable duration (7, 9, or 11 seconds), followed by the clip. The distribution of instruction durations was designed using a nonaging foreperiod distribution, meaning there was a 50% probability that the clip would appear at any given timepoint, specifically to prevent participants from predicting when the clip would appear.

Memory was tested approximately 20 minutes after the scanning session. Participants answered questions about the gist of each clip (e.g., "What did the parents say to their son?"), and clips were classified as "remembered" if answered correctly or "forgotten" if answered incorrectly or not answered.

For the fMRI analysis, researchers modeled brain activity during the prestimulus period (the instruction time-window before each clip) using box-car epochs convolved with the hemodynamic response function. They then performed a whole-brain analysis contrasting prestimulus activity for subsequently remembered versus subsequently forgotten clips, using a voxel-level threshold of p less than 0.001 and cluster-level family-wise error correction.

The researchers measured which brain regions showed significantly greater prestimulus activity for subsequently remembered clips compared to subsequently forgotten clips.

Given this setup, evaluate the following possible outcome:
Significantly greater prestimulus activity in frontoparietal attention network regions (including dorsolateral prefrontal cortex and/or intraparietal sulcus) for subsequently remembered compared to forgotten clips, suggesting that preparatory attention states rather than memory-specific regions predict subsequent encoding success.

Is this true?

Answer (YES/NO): NO